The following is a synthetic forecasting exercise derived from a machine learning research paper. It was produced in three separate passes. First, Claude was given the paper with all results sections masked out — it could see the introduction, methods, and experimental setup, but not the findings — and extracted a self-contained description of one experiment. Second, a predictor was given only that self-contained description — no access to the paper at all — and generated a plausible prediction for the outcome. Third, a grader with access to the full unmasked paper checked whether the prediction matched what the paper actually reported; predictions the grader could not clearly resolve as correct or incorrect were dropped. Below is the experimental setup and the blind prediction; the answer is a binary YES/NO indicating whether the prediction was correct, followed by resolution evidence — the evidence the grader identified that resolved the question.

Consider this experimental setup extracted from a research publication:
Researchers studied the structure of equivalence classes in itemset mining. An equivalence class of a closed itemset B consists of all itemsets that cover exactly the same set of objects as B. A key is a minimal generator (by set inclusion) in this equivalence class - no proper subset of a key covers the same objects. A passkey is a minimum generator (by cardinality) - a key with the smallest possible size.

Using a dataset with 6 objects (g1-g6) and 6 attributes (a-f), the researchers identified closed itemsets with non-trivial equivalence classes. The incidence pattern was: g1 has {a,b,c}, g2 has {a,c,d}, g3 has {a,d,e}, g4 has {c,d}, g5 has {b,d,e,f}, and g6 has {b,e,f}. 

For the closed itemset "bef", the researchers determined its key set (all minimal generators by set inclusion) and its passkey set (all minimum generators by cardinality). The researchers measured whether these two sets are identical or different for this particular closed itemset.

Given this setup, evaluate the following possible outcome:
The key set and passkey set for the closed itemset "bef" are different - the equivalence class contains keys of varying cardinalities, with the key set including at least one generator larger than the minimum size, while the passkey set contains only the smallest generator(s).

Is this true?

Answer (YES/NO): YES